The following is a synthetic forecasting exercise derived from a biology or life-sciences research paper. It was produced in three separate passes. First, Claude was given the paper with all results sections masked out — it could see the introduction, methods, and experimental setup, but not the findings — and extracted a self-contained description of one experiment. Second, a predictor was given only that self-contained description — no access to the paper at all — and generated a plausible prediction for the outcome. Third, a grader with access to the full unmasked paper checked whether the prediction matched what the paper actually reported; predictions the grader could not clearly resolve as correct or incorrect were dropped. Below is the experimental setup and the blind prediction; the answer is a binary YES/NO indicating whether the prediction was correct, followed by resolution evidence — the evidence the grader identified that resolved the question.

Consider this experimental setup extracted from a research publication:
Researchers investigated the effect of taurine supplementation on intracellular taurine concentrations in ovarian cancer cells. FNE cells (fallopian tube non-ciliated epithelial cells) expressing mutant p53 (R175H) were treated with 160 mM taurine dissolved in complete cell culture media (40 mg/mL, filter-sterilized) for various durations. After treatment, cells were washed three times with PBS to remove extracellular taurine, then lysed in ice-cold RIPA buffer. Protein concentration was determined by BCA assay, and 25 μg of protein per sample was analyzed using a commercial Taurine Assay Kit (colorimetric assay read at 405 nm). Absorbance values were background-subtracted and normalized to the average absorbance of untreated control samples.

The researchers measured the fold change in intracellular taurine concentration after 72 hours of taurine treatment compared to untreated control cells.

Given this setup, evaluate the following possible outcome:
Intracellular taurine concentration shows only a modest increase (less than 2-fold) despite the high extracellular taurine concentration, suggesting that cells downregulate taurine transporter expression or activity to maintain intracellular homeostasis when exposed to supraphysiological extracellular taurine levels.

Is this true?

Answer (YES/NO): NO